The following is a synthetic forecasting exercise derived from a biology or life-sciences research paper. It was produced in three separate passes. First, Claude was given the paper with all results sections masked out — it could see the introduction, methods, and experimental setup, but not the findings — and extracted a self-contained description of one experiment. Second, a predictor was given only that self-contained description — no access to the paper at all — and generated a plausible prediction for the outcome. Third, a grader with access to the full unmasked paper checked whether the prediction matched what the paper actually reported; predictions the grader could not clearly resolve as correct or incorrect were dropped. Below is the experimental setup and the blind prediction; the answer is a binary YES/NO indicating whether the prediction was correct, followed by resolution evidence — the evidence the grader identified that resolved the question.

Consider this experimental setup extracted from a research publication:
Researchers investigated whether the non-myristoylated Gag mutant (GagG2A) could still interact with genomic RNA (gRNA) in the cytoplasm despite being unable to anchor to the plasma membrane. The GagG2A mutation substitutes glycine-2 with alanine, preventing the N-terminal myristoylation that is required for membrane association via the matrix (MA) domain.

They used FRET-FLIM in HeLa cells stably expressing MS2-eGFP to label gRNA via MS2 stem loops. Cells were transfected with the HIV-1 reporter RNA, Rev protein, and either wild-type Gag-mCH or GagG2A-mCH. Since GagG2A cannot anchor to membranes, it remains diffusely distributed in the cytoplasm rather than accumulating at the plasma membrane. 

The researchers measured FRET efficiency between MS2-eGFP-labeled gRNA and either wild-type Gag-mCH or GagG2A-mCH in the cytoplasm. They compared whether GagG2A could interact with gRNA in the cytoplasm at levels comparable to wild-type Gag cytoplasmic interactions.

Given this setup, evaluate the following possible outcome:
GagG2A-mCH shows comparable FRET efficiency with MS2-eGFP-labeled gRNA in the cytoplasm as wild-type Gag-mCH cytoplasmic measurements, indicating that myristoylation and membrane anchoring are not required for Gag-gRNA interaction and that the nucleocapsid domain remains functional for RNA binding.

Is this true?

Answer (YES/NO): YES